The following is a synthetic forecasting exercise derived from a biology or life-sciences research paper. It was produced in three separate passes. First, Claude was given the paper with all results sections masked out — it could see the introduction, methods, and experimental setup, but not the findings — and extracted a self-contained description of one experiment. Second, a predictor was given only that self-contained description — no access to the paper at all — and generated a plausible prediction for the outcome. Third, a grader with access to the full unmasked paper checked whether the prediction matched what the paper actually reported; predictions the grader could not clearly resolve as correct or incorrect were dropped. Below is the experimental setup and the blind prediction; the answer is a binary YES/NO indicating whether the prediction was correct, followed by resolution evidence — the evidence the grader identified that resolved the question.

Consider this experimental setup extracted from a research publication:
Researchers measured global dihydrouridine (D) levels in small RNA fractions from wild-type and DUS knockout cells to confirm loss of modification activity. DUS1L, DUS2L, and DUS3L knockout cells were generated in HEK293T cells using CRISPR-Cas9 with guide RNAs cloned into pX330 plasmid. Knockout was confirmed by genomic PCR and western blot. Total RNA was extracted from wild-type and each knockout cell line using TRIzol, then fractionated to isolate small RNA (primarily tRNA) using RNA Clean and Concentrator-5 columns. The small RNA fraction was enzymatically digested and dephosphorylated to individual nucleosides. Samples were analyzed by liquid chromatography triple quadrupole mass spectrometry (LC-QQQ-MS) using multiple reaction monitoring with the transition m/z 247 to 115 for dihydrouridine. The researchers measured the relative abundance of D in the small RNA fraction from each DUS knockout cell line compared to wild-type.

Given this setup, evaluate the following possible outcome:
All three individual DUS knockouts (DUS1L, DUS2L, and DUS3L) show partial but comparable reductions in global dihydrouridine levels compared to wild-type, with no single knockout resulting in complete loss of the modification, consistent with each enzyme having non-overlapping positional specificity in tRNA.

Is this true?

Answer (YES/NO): YES